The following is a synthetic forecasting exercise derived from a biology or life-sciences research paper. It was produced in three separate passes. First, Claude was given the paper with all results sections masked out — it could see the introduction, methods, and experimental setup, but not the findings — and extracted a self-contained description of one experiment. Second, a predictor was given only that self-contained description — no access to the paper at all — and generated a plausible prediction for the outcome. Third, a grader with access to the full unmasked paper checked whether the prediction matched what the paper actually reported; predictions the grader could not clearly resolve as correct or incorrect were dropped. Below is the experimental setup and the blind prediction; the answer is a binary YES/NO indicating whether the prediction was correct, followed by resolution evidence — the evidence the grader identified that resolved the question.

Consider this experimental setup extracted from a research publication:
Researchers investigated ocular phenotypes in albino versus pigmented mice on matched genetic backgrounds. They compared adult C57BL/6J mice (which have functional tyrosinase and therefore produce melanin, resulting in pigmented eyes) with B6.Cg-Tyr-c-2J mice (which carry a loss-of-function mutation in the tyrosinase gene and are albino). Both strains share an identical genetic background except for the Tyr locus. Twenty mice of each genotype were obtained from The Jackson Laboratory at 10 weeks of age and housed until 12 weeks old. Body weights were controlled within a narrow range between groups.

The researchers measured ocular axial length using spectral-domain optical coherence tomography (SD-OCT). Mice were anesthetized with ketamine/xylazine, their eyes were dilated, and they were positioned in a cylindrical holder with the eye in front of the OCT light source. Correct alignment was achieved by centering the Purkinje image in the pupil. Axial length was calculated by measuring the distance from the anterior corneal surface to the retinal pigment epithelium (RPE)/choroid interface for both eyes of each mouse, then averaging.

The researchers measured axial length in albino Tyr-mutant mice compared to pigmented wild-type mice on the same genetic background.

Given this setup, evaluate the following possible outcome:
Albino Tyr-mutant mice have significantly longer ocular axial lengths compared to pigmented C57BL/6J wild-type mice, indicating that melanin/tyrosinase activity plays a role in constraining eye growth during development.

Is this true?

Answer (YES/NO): YES